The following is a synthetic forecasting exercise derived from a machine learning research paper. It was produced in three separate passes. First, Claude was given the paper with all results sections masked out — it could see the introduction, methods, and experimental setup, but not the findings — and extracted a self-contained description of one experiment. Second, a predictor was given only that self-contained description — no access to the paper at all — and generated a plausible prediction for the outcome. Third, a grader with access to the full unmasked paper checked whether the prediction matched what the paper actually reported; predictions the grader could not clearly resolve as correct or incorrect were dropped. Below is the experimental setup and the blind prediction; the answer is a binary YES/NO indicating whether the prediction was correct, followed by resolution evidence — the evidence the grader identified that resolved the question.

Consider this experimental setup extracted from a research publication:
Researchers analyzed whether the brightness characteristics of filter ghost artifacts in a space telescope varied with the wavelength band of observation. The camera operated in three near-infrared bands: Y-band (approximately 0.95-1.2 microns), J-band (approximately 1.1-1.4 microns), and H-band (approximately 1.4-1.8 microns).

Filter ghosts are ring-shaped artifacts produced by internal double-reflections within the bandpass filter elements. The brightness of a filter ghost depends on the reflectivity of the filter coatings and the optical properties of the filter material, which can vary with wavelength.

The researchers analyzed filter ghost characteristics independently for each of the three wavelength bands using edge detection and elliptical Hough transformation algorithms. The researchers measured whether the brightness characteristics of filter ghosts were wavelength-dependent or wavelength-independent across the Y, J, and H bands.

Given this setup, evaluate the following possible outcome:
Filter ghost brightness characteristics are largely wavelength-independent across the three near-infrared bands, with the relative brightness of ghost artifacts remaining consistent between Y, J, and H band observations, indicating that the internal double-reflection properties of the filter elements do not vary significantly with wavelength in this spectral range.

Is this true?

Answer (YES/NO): NO